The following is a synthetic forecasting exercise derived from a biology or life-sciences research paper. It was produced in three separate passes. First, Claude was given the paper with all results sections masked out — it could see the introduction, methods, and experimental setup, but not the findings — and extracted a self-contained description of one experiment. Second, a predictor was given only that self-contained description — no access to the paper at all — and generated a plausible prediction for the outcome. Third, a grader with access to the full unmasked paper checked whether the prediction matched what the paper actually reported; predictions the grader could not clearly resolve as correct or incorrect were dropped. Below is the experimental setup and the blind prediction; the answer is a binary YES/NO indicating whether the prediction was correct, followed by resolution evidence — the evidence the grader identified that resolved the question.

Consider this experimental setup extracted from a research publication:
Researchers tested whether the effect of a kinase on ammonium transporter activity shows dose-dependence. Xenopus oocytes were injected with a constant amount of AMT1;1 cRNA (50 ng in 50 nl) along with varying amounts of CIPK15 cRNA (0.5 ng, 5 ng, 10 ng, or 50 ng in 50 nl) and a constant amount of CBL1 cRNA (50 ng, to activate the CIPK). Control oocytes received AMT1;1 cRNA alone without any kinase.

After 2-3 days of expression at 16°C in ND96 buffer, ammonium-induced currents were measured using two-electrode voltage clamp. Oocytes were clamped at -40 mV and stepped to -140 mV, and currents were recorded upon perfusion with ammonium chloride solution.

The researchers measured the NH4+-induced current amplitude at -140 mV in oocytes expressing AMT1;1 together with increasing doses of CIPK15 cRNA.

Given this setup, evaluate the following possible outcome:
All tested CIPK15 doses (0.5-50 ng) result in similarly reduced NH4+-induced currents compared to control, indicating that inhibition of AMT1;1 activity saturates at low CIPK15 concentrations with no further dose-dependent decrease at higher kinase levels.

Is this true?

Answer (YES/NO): YES